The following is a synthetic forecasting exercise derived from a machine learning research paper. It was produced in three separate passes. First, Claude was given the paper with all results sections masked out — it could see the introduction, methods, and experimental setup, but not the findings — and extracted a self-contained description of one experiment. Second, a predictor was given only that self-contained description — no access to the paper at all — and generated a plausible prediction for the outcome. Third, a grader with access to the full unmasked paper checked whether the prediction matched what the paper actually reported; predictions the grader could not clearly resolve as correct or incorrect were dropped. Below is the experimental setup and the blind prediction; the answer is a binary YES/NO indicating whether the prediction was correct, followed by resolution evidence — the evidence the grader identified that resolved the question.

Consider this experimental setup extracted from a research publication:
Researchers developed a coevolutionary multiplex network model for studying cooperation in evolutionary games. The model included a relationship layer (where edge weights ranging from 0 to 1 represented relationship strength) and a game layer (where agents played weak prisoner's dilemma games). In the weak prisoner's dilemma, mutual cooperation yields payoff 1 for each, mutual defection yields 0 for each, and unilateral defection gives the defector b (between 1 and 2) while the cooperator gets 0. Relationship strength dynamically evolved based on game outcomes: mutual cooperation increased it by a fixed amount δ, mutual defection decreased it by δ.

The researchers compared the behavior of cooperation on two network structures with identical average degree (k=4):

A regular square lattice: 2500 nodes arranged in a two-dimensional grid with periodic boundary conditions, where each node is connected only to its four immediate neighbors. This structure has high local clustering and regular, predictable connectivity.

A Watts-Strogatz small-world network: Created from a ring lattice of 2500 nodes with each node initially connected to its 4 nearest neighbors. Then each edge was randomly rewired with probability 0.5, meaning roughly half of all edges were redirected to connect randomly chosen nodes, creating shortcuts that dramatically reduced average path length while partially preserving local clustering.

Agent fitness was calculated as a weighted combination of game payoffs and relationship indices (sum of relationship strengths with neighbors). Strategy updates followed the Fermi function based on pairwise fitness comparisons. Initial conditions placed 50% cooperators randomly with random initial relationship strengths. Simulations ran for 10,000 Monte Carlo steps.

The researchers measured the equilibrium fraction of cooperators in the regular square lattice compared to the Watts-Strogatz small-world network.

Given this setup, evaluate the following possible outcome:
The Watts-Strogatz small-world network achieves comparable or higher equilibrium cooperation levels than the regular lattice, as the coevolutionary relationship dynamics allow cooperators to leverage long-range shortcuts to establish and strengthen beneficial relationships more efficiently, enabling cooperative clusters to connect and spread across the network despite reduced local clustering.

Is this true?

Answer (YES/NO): YES